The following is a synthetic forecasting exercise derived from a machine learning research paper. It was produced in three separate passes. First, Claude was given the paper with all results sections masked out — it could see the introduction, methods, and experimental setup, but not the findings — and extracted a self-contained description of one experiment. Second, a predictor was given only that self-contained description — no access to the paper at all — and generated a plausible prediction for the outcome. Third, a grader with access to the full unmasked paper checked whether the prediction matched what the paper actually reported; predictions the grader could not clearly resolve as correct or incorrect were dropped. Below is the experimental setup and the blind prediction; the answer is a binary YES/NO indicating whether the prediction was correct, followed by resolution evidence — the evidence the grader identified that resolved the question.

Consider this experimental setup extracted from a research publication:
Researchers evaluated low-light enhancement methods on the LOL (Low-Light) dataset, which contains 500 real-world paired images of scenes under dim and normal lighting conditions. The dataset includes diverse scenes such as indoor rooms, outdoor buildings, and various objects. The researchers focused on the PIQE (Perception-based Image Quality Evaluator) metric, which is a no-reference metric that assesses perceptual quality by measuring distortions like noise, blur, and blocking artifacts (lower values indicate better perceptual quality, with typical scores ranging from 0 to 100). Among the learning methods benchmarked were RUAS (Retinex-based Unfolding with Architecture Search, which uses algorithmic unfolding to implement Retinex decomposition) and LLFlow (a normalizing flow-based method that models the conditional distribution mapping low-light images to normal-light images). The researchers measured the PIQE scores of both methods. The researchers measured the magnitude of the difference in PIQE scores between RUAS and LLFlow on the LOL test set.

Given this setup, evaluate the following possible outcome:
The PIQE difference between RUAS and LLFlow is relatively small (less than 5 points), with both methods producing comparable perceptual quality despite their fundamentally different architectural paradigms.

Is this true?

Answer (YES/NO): NO